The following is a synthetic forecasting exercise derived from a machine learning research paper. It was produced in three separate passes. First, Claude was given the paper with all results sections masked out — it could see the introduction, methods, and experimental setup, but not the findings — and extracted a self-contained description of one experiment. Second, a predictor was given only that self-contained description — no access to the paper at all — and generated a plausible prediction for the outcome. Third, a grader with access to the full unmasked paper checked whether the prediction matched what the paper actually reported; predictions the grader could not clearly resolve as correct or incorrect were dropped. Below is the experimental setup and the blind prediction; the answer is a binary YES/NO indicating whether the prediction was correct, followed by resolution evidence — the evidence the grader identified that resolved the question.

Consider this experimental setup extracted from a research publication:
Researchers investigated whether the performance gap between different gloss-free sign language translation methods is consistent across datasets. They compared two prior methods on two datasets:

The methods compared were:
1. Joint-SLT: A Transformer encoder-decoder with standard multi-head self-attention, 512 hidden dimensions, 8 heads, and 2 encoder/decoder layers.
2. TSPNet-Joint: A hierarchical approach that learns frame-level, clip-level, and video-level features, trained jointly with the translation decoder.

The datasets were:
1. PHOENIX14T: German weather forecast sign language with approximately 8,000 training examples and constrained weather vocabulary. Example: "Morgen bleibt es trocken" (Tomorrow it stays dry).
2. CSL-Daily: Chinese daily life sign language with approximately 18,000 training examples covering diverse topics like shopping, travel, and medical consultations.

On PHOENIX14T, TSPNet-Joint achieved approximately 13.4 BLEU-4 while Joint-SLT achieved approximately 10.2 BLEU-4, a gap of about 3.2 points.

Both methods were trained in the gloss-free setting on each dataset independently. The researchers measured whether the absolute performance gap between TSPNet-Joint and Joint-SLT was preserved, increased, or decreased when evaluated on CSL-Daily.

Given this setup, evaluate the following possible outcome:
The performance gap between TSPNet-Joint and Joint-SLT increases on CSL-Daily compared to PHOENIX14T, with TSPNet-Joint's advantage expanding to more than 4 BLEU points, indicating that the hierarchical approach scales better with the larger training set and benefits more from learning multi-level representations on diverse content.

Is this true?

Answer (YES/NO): NO